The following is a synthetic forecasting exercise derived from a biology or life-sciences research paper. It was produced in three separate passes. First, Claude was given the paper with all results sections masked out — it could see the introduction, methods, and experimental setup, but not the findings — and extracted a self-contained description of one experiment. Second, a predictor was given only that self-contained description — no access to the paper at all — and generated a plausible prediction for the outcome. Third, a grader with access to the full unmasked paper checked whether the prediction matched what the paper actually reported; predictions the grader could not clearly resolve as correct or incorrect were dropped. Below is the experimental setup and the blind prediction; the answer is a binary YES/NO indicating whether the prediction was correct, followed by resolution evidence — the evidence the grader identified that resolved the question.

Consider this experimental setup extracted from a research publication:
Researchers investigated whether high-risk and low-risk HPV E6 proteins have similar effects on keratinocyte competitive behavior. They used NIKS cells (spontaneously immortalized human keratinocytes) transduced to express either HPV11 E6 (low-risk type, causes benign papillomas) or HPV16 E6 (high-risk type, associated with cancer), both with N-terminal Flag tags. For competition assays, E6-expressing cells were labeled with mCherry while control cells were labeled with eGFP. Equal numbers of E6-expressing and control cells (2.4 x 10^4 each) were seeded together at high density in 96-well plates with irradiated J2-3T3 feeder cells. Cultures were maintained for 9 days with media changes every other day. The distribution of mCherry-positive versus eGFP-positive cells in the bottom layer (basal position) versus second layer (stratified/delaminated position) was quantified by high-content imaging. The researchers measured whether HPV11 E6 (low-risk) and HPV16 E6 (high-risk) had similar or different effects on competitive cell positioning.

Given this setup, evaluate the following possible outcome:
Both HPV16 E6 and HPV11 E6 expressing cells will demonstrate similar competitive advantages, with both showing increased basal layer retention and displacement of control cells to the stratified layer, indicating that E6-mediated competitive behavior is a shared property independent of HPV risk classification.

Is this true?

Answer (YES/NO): YES